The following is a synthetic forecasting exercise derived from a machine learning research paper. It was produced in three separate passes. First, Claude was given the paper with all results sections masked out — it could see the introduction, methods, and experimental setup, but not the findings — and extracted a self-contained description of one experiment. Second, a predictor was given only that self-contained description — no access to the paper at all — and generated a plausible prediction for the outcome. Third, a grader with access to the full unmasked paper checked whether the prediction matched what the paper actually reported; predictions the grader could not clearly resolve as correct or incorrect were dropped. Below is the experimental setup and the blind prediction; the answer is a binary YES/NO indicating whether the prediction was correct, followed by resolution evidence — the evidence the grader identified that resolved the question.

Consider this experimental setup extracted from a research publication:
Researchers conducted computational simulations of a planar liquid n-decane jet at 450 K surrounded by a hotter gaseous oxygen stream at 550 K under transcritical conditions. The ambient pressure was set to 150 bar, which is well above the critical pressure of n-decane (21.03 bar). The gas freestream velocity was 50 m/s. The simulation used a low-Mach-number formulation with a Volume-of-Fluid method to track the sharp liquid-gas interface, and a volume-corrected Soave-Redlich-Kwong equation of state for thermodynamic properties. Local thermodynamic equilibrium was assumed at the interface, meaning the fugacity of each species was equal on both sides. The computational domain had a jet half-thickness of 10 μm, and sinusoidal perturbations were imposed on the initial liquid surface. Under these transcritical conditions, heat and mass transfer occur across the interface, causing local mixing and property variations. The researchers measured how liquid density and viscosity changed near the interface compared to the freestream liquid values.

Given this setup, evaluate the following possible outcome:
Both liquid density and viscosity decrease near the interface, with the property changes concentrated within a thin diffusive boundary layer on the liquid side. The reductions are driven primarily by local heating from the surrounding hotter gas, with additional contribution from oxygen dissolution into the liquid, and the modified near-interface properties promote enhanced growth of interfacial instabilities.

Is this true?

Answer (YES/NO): NO